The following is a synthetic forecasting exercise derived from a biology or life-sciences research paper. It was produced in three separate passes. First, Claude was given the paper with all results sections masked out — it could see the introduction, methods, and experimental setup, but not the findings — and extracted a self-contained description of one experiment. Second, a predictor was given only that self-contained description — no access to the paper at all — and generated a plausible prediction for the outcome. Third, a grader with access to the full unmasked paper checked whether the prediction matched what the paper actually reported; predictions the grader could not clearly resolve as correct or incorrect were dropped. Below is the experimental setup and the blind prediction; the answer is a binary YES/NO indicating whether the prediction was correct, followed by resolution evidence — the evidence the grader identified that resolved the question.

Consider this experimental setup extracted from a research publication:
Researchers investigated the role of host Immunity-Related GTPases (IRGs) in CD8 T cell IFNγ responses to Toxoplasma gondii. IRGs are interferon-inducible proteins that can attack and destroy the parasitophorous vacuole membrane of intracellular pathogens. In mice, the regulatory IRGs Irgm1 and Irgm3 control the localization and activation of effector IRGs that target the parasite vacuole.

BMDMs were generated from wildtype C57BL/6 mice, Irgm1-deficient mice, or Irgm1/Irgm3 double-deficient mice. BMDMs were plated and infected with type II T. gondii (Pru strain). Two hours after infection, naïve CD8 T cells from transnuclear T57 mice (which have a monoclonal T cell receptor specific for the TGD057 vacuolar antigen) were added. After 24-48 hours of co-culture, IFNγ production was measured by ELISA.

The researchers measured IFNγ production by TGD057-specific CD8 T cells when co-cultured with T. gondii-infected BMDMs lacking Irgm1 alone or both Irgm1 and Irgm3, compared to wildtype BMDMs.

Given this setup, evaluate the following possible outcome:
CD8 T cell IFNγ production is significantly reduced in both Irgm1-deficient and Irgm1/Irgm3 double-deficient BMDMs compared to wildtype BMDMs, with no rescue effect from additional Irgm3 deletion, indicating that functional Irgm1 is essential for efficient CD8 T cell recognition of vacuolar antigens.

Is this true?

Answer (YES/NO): YES